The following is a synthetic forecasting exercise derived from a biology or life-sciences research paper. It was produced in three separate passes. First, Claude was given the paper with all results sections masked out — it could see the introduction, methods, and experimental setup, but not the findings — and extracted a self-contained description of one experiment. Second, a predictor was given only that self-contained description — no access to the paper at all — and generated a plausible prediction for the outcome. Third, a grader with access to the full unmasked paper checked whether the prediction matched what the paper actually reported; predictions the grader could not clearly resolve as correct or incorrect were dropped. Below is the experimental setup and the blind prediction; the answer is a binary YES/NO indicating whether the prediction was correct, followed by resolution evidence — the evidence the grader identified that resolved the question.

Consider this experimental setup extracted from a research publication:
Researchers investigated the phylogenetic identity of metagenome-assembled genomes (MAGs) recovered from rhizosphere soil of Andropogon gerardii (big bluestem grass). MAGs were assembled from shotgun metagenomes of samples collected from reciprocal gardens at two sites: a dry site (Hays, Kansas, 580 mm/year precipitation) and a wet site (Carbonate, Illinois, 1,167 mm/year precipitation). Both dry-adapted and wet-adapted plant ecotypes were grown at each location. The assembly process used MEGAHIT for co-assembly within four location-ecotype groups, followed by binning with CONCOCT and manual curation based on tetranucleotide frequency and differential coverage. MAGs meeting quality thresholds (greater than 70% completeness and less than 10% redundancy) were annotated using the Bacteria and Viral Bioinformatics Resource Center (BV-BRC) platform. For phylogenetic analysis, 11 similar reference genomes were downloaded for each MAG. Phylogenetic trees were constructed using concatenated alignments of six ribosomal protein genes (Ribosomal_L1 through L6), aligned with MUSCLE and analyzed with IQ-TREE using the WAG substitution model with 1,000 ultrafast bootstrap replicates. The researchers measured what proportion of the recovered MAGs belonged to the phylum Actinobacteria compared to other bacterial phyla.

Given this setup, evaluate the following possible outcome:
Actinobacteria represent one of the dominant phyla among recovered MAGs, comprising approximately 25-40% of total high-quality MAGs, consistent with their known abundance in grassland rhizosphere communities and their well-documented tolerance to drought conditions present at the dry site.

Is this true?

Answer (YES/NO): NO